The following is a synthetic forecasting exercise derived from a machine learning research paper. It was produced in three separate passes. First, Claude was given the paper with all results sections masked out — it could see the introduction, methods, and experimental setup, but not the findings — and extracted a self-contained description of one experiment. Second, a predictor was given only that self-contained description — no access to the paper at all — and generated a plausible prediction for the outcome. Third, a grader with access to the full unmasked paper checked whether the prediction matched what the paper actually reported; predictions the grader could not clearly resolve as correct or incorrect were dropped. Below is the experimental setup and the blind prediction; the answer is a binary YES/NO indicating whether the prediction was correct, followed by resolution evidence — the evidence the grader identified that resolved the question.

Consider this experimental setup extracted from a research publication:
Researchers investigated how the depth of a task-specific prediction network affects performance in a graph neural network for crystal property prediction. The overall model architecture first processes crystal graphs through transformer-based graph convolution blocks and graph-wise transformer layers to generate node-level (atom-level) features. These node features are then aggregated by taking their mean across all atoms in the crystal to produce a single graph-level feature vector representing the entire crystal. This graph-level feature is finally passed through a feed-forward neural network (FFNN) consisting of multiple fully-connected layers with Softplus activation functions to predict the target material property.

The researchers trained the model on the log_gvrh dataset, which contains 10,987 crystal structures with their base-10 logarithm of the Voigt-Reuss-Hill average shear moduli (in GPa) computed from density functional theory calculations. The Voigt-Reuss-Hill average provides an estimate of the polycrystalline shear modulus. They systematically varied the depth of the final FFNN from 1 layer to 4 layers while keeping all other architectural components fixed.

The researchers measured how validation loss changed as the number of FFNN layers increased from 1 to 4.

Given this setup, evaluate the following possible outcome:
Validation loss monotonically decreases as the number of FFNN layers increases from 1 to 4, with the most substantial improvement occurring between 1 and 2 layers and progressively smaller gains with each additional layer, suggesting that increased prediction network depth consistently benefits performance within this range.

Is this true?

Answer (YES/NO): NO